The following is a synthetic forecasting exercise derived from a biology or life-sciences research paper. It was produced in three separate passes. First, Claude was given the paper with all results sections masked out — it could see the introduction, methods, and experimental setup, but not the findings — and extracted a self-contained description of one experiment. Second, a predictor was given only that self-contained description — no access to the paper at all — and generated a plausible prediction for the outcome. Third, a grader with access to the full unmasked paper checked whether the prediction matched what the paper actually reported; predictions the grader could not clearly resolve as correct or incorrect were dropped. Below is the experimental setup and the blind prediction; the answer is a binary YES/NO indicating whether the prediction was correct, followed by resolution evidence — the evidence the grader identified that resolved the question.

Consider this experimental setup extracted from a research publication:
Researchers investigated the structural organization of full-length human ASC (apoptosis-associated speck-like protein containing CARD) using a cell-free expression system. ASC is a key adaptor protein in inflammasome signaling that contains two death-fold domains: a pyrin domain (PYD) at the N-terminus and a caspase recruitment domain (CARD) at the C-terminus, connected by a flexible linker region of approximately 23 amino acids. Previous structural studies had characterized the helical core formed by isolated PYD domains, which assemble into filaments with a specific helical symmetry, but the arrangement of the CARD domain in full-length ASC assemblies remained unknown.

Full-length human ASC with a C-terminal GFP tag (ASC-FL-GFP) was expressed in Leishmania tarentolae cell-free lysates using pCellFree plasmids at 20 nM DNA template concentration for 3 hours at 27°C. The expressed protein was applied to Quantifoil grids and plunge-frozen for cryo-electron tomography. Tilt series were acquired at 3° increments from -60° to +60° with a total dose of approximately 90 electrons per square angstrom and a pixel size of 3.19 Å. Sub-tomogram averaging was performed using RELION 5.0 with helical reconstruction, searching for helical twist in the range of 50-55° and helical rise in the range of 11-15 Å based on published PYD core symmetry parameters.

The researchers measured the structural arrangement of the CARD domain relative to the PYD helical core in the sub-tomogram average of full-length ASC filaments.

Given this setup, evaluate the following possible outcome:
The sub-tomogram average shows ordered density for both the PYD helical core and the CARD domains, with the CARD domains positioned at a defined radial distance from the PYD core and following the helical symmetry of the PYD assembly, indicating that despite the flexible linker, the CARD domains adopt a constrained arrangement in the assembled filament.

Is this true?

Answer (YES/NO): NO